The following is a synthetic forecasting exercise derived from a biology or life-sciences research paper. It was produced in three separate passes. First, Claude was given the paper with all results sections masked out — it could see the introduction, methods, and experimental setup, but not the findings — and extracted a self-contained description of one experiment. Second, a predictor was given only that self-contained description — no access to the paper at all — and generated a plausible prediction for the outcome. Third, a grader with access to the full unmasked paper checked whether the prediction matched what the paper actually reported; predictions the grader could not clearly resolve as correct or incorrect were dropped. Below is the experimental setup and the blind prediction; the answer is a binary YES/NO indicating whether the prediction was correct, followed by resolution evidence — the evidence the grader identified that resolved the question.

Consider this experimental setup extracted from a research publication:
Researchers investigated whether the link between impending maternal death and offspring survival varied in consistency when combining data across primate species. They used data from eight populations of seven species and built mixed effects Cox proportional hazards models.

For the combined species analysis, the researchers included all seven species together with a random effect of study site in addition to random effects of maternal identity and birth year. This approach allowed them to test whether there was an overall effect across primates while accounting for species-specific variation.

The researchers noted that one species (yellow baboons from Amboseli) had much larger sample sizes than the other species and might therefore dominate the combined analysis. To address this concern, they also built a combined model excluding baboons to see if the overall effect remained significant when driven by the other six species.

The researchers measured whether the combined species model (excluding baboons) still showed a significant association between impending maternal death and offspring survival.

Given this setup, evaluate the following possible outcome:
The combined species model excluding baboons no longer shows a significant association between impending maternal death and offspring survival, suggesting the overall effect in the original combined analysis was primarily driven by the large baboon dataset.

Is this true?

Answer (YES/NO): NO